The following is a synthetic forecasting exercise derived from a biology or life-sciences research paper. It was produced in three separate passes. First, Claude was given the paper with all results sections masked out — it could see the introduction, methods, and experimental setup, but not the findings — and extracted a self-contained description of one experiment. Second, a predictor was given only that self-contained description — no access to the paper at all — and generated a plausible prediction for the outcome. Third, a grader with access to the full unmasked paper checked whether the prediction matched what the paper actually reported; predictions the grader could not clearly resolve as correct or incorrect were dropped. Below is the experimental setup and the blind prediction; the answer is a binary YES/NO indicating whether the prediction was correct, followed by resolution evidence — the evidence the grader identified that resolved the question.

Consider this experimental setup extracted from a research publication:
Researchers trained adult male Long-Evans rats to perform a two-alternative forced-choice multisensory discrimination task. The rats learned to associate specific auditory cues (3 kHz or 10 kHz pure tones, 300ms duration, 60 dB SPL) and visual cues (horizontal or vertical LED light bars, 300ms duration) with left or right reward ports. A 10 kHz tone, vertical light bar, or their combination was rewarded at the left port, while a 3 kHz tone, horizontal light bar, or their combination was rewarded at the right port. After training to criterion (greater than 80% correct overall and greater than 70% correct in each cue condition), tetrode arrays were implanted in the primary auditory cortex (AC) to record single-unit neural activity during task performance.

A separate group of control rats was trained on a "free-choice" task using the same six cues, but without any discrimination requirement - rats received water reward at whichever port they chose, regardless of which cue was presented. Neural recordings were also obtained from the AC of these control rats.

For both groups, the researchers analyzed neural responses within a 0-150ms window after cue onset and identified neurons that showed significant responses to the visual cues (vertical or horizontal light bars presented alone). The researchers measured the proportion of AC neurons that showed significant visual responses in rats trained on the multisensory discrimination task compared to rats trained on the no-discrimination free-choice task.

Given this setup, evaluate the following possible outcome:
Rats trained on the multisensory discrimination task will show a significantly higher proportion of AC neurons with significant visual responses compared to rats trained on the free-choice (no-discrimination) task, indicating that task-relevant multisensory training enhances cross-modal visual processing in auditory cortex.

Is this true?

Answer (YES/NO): YES